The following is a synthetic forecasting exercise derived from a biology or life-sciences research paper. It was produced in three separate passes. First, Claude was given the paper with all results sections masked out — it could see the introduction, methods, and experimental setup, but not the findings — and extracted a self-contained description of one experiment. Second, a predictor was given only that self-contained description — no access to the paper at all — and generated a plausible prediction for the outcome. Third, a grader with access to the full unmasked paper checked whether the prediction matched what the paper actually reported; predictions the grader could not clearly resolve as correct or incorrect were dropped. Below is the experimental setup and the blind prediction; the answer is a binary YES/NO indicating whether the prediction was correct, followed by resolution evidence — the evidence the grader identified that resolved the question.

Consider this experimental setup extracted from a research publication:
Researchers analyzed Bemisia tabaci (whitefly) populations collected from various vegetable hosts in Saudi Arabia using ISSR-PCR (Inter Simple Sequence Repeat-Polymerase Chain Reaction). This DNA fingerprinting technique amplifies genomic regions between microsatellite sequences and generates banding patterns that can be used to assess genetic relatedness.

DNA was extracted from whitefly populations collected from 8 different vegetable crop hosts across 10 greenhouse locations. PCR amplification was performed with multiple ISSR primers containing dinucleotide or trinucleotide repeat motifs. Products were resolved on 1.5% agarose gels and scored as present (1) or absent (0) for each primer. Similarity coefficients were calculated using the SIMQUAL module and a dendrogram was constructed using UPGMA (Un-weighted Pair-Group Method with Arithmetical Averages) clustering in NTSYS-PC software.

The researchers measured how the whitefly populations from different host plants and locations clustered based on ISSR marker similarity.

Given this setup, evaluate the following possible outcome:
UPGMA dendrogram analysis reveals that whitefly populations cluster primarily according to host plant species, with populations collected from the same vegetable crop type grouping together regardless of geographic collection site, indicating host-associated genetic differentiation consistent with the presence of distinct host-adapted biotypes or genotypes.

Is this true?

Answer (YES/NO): NO